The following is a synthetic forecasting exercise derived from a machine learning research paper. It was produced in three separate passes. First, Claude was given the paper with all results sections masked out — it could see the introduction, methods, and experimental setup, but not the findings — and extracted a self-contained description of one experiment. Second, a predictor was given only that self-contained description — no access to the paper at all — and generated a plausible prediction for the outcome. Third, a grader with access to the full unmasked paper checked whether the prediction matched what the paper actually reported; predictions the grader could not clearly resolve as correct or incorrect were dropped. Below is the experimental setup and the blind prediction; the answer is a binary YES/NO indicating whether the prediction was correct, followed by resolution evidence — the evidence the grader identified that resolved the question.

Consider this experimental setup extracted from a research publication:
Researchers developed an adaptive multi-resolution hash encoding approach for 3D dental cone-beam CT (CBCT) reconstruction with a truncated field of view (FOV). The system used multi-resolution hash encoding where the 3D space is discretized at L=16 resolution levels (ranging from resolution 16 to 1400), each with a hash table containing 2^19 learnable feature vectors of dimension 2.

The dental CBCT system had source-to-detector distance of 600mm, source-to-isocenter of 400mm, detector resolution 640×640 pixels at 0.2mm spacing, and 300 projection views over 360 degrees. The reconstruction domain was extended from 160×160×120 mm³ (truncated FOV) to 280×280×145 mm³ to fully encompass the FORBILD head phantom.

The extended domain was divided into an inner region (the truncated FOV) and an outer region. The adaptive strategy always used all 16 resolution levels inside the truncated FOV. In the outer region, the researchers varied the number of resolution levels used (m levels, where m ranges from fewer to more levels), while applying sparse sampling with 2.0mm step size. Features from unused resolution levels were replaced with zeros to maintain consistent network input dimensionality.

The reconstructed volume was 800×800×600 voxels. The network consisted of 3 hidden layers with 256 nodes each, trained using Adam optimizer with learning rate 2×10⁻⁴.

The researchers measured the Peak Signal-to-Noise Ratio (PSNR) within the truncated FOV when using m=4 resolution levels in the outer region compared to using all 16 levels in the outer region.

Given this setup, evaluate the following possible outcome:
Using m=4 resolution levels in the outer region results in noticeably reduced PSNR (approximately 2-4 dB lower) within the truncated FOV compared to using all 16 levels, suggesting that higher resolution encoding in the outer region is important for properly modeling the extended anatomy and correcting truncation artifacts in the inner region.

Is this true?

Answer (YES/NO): NO